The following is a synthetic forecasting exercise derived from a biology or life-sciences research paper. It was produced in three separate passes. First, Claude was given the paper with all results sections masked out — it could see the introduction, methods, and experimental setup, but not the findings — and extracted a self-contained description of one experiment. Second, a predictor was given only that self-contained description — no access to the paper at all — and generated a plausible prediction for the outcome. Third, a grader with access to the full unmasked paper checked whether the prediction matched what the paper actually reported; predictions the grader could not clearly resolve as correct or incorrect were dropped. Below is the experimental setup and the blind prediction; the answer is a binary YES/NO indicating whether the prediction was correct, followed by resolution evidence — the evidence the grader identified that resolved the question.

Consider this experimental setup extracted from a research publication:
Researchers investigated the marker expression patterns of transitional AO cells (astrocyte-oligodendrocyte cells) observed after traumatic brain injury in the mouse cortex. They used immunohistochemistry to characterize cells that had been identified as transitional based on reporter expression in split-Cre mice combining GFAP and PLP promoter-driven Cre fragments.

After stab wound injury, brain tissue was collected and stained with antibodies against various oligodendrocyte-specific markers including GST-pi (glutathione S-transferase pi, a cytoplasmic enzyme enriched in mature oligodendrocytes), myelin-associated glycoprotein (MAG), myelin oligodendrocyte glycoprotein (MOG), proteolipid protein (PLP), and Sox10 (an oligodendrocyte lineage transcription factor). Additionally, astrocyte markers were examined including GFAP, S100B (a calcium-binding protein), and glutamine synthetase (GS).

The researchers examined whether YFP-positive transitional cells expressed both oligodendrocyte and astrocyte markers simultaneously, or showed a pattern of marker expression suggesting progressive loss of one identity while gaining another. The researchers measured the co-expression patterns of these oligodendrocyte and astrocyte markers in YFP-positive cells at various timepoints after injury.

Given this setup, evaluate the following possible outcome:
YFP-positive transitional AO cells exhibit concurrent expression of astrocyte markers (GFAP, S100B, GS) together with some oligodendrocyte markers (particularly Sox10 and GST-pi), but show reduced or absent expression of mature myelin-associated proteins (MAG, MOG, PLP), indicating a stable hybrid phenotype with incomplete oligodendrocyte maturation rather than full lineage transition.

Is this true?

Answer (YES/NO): NO